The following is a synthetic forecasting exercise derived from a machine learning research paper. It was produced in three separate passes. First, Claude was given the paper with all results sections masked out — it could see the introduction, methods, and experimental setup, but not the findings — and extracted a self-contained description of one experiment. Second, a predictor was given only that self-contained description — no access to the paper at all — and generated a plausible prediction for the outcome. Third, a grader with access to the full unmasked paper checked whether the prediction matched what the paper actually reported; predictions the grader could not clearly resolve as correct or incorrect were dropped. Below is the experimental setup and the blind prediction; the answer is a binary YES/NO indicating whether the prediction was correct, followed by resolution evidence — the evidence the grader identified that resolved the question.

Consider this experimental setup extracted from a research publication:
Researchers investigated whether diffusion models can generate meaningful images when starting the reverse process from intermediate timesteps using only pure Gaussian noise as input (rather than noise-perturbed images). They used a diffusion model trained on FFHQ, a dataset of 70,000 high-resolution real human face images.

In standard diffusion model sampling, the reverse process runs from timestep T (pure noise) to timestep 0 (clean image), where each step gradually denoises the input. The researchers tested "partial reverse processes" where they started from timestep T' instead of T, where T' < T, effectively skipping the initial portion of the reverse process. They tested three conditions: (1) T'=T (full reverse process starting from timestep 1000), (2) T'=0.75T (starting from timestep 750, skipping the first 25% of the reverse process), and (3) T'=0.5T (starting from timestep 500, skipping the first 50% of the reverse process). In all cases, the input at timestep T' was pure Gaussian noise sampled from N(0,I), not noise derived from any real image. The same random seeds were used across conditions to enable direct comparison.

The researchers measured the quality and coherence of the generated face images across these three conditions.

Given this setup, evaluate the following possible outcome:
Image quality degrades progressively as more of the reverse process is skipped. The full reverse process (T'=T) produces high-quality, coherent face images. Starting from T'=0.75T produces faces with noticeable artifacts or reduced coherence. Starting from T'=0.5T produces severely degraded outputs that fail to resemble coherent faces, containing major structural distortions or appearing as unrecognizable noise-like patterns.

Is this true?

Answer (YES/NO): NO